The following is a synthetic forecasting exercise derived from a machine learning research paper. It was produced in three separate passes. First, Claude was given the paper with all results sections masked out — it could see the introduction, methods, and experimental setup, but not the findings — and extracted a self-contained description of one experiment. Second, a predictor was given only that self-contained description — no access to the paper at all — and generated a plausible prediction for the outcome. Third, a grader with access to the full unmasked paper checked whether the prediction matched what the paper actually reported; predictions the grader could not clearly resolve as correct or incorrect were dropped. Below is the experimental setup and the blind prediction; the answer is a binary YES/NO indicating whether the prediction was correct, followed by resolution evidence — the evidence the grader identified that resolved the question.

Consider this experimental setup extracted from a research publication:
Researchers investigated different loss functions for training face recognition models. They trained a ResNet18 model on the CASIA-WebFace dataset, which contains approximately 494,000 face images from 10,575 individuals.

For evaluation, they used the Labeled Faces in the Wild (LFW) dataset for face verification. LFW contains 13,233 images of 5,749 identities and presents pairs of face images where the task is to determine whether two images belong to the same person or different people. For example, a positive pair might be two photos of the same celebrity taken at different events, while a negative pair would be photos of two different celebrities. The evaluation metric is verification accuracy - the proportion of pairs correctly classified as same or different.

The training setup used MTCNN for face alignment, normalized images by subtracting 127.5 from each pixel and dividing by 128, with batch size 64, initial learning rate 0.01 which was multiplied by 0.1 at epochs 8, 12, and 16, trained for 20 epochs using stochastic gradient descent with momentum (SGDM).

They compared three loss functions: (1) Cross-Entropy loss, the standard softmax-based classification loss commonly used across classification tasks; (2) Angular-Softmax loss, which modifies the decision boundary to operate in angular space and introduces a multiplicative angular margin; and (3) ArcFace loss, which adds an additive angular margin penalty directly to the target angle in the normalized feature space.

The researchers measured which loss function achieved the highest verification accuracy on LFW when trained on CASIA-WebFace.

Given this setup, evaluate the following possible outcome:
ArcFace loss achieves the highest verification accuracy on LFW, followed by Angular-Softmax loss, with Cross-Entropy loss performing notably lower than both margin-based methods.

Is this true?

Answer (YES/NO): YES